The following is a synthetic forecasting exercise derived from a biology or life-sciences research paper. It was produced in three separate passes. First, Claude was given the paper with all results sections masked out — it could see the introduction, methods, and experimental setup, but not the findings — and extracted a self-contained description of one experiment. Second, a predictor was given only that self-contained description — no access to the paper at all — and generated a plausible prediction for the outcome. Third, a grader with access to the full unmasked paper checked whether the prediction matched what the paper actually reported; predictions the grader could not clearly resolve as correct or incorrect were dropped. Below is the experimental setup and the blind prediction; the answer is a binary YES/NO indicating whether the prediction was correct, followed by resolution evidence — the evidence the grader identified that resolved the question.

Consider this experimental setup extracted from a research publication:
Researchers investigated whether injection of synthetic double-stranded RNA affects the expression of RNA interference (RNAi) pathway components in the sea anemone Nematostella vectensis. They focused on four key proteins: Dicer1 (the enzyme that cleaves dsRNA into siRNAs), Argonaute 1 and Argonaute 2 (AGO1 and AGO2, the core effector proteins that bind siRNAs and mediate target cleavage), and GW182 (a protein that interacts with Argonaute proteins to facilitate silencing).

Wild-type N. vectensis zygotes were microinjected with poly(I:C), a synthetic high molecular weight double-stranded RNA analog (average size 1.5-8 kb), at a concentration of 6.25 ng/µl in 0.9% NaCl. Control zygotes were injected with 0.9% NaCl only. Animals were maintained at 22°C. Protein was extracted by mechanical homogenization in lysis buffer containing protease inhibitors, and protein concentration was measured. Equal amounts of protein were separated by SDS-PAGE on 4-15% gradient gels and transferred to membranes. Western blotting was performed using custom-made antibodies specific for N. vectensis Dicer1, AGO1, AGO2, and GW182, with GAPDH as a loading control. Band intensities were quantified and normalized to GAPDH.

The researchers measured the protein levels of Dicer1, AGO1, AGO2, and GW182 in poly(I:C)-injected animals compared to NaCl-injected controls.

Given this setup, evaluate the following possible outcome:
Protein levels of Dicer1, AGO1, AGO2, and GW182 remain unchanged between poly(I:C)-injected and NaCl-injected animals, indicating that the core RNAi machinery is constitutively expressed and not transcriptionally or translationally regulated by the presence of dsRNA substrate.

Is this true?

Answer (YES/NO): NO